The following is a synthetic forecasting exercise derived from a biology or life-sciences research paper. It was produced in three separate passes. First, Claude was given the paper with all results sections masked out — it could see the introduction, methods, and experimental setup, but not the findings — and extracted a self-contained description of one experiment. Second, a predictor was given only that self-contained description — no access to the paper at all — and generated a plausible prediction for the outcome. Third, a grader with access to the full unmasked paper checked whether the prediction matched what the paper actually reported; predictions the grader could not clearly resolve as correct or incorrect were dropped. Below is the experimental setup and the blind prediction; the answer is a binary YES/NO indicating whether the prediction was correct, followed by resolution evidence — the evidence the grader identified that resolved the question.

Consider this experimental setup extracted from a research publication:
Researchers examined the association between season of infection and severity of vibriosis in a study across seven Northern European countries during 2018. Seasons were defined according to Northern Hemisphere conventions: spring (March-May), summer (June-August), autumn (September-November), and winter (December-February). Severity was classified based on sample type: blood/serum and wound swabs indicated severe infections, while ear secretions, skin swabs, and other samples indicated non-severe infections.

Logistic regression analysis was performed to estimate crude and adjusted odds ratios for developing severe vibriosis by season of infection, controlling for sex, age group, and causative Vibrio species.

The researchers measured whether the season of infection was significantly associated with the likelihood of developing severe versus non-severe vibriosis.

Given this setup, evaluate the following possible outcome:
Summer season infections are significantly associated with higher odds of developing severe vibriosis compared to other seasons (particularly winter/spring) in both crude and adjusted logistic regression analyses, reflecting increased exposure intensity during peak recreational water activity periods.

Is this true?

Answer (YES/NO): YES